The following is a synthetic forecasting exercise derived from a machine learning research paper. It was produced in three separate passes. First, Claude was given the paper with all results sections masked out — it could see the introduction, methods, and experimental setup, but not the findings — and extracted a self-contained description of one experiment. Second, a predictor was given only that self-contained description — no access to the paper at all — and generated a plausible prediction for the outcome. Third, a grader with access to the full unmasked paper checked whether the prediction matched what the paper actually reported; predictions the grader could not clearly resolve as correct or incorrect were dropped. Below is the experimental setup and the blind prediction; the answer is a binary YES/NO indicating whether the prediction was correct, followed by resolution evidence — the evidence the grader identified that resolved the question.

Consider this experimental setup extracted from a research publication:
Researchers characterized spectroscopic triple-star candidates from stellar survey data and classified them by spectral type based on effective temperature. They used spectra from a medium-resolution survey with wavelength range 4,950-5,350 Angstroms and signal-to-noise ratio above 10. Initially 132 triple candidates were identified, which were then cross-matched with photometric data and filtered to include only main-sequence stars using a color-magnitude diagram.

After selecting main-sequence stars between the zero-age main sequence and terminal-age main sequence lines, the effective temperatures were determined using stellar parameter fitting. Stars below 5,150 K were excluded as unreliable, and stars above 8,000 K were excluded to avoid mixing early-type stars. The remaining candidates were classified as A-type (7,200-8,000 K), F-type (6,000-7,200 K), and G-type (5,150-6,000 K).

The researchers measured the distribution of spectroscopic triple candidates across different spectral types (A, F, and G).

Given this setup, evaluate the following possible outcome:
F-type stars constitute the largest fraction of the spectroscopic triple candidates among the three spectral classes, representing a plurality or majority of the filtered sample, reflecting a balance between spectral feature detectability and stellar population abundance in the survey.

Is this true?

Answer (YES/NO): YES